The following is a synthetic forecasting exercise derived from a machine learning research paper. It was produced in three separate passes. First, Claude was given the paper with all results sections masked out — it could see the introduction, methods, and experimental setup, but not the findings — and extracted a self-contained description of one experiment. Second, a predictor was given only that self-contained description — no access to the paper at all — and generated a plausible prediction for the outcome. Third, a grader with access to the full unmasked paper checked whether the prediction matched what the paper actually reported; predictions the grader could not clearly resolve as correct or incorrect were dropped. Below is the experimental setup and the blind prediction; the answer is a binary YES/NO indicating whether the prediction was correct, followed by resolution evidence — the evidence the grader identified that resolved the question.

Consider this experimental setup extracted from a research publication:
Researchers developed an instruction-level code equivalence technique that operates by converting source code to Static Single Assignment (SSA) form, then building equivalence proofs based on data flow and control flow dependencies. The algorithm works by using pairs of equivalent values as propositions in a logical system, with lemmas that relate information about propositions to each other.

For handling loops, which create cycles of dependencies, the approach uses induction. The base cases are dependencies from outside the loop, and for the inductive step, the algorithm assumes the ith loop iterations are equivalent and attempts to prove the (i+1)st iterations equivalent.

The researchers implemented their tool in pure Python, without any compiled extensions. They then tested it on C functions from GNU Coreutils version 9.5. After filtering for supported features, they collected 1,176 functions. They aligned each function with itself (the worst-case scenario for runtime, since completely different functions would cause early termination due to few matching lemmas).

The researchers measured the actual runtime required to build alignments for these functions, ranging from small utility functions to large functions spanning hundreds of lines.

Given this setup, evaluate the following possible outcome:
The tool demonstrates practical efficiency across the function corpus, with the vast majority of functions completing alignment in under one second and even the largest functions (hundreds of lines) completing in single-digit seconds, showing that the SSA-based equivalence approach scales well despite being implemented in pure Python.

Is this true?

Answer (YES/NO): NO